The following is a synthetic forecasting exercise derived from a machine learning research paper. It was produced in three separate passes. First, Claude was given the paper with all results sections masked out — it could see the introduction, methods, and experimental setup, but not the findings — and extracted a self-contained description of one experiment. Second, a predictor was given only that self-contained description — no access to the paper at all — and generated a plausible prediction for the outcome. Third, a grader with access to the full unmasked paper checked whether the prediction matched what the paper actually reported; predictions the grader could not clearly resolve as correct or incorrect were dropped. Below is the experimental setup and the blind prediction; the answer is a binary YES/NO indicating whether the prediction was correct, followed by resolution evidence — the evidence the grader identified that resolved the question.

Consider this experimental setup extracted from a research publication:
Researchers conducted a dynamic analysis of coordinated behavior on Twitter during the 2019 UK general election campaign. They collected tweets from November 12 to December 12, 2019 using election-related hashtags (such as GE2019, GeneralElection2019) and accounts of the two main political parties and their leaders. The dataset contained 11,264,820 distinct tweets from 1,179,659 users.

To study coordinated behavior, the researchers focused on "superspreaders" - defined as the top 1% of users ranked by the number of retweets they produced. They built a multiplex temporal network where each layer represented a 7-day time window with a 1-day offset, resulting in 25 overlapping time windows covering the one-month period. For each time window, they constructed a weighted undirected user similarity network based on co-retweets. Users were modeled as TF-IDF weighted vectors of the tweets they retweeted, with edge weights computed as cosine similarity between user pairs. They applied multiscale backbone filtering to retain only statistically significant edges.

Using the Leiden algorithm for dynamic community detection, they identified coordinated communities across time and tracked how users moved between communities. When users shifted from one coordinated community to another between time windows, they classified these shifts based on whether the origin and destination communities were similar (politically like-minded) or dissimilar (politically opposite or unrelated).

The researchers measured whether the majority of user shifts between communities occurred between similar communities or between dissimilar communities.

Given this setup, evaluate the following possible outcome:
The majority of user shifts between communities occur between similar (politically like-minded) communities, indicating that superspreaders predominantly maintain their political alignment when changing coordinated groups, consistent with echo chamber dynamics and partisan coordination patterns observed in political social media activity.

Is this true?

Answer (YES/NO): YES